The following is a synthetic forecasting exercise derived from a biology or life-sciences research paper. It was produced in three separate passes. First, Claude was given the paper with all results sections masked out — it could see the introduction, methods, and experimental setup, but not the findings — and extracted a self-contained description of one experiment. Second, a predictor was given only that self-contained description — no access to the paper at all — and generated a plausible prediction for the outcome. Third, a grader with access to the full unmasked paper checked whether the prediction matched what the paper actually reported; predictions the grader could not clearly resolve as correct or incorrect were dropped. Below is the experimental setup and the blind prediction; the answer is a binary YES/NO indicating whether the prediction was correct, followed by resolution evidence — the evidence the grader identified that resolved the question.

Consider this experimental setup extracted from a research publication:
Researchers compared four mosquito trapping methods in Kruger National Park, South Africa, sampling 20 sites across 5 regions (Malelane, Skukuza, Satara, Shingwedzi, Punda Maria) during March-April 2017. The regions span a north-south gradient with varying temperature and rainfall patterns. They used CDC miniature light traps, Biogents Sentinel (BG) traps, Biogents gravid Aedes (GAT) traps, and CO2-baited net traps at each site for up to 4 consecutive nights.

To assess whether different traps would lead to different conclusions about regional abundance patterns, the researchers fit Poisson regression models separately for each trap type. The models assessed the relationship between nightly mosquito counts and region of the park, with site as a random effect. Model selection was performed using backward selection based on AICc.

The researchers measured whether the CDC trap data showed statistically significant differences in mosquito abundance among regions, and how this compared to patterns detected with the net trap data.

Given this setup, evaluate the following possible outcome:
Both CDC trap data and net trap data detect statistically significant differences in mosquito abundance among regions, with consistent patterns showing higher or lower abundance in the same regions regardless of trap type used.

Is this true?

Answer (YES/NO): NO